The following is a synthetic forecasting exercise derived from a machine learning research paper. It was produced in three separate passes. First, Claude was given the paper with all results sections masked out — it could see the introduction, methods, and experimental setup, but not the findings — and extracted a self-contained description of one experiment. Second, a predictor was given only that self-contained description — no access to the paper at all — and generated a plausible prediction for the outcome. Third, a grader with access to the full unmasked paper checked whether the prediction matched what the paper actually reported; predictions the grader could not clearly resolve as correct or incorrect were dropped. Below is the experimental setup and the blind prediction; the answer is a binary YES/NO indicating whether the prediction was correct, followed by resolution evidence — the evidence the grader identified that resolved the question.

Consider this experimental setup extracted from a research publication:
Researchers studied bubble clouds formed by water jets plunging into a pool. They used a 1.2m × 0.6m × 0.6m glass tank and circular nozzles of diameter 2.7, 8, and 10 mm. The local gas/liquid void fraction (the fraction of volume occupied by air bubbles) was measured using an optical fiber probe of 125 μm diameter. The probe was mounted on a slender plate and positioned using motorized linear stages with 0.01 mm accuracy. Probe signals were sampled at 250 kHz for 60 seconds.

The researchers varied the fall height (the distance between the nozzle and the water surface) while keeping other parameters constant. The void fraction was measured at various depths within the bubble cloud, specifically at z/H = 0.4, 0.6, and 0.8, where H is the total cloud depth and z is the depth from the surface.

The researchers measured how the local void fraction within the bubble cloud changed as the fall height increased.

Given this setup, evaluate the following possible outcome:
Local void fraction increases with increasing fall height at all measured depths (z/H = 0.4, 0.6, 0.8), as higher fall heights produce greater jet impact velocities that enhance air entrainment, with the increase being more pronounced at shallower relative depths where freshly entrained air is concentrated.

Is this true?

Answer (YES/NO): NO